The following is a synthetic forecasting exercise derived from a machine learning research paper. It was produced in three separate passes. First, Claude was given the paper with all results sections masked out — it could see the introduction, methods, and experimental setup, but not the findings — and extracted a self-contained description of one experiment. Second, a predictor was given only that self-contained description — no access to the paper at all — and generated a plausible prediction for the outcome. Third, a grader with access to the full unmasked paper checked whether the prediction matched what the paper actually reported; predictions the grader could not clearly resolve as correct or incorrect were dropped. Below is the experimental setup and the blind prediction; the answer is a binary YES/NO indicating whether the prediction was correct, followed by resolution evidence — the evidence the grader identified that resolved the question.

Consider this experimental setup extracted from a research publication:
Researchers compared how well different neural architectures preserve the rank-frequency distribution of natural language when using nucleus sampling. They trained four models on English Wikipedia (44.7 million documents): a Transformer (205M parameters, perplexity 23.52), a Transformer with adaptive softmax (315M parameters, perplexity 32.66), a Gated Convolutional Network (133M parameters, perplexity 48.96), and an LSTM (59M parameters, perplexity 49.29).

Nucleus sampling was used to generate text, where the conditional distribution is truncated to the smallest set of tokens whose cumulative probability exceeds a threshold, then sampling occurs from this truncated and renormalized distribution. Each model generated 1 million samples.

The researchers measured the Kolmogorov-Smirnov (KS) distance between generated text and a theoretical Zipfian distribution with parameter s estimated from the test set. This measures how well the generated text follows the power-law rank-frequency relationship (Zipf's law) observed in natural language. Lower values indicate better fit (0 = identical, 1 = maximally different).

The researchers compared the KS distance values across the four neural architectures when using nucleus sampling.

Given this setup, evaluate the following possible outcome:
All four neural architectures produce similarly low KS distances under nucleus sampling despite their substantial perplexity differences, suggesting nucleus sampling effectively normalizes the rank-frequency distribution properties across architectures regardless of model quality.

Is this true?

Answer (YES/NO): YES